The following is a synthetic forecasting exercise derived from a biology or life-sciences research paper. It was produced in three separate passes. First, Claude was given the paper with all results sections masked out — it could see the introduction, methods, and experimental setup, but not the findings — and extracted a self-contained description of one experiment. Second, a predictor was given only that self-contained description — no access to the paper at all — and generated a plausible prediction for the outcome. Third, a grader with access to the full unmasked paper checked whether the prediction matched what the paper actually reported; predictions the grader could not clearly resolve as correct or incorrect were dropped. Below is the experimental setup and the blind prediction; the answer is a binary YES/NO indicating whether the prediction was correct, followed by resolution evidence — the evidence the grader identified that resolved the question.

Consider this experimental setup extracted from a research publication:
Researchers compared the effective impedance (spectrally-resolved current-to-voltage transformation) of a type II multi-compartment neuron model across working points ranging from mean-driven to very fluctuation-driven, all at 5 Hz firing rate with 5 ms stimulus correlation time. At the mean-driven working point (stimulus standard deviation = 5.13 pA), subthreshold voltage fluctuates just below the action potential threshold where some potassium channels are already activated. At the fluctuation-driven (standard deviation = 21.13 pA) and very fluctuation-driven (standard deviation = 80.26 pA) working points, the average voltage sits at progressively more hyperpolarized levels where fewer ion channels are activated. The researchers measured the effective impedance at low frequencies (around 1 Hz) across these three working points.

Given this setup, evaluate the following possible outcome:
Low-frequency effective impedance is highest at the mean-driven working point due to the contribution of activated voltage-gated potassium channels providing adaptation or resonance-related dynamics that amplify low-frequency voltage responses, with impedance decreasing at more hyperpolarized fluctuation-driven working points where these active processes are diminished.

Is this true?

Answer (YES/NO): NO